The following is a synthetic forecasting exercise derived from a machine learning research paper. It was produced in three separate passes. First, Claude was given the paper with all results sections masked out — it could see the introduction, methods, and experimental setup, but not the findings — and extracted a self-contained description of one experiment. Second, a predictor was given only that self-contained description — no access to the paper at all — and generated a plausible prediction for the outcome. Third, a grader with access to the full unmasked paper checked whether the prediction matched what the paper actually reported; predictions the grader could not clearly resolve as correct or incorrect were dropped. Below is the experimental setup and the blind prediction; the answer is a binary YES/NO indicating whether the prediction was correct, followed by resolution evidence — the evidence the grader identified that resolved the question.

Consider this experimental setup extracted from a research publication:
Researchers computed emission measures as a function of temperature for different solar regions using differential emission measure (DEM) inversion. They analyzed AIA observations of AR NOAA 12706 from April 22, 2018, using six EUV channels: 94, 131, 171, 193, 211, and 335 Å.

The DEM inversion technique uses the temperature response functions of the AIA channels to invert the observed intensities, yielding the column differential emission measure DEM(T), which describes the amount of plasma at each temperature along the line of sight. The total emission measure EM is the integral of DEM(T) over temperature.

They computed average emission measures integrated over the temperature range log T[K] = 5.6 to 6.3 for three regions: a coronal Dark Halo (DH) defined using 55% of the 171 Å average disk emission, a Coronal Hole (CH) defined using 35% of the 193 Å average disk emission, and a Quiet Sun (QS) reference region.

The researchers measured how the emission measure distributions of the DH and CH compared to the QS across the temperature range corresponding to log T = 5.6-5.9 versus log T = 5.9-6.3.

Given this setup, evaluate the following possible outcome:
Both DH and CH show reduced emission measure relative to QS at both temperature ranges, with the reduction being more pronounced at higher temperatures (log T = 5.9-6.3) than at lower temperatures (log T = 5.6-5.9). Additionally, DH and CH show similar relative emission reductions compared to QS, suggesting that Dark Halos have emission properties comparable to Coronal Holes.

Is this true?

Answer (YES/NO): NO